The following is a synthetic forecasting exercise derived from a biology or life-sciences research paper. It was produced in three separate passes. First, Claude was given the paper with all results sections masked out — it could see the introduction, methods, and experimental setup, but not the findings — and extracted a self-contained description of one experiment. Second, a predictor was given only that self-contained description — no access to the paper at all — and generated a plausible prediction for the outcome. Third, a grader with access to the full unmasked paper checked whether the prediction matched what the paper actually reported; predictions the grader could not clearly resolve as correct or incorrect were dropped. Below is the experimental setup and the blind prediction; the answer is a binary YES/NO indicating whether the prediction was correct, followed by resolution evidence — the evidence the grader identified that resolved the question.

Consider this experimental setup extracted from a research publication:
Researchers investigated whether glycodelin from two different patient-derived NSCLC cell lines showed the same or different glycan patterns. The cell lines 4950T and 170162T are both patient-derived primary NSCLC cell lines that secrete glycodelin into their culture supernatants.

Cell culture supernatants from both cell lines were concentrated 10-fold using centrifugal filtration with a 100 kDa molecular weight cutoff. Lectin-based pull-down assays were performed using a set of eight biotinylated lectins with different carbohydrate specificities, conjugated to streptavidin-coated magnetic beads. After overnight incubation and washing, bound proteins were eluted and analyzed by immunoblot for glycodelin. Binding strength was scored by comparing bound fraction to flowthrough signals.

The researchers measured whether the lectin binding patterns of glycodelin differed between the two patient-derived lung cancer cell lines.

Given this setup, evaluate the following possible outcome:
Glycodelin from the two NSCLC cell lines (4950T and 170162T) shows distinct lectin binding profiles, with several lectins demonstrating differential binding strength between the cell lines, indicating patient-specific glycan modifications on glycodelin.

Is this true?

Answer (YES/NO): NO